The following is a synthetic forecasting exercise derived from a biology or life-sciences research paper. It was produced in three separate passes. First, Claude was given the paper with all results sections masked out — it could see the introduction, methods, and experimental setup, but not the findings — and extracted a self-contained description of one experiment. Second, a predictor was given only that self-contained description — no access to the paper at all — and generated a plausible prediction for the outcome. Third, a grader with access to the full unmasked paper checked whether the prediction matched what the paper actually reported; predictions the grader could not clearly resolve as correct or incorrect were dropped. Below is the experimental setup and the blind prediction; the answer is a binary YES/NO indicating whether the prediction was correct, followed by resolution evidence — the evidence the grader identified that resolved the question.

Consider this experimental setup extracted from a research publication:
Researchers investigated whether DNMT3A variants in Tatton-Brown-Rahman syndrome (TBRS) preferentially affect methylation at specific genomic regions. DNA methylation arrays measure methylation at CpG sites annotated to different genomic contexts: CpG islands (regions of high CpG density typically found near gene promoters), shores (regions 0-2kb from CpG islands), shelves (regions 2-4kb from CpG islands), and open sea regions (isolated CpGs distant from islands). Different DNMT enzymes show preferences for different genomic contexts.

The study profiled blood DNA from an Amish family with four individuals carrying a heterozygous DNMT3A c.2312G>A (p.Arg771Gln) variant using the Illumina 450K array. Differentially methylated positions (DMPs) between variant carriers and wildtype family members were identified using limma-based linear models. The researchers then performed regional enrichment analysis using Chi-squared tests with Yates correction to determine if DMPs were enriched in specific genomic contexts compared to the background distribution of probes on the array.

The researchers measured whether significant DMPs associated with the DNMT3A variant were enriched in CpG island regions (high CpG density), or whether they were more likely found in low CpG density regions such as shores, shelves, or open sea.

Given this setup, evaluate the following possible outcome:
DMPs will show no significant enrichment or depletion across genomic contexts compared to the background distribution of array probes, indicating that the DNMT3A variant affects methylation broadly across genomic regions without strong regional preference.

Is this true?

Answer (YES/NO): NO